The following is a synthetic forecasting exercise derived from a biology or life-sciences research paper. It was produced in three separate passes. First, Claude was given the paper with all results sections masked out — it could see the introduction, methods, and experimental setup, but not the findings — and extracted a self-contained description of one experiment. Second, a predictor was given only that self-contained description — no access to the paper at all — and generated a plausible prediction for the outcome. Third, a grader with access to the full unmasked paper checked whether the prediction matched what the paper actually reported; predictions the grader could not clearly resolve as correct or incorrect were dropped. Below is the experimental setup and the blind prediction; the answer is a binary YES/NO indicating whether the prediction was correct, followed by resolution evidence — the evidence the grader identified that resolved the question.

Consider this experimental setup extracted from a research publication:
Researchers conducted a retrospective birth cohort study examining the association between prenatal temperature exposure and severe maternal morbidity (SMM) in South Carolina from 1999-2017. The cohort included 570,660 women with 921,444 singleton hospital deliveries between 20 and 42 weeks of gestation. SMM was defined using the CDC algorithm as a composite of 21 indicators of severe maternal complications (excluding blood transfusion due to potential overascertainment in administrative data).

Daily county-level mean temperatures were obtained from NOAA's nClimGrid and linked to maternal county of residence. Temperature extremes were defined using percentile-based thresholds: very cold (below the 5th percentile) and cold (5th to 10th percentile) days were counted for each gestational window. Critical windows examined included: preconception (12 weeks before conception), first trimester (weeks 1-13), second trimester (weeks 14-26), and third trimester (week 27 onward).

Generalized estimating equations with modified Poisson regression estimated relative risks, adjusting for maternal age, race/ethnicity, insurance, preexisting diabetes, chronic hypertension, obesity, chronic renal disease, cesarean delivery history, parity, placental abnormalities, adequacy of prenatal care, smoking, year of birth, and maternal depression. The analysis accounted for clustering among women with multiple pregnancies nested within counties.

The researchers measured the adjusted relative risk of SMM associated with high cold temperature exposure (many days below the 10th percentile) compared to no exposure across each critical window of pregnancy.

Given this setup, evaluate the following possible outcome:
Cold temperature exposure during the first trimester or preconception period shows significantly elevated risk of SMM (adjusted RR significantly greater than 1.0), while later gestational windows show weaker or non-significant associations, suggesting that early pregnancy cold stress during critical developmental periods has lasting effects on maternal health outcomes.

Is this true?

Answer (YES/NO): NO